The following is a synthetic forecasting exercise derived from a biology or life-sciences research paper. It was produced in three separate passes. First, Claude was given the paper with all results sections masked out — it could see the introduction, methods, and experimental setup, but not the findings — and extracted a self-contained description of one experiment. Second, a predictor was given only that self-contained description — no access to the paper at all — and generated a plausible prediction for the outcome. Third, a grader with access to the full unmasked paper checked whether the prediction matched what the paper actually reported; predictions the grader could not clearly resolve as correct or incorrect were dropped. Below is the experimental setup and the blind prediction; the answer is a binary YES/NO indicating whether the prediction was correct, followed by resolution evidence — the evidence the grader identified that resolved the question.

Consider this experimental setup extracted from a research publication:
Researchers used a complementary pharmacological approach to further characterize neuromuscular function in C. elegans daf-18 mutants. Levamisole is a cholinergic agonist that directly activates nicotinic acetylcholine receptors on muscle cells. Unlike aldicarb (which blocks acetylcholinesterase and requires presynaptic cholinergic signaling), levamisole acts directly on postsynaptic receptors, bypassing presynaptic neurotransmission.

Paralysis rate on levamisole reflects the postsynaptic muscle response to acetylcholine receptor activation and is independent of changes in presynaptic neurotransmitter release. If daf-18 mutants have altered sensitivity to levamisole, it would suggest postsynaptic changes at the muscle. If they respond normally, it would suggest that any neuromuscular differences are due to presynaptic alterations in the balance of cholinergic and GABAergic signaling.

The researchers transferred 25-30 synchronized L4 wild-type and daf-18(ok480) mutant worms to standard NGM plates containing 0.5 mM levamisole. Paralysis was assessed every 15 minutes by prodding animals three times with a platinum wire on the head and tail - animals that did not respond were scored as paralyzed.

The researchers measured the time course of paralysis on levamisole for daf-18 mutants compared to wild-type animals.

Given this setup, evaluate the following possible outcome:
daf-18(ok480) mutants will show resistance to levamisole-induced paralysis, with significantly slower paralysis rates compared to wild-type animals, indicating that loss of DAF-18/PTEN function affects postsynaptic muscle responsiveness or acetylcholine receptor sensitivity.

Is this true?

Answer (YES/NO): NO